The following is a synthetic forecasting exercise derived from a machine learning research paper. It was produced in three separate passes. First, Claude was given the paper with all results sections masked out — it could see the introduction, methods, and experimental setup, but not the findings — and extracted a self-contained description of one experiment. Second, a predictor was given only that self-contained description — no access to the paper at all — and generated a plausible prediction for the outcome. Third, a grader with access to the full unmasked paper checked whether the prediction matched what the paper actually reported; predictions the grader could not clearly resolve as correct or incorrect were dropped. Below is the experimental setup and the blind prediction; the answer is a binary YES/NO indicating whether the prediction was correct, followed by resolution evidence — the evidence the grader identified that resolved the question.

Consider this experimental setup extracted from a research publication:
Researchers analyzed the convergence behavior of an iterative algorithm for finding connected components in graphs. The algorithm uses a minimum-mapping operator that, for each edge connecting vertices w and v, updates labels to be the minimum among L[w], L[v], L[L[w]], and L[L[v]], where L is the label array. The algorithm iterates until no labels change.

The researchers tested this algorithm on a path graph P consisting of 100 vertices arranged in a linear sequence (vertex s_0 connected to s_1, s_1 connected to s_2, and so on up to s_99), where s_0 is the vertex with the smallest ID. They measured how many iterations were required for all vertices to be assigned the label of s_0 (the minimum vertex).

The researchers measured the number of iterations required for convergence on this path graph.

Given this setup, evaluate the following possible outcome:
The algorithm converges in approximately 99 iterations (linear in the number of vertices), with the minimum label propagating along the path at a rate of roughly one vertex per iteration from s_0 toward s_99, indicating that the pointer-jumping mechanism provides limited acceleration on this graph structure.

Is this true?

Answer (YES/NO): NO